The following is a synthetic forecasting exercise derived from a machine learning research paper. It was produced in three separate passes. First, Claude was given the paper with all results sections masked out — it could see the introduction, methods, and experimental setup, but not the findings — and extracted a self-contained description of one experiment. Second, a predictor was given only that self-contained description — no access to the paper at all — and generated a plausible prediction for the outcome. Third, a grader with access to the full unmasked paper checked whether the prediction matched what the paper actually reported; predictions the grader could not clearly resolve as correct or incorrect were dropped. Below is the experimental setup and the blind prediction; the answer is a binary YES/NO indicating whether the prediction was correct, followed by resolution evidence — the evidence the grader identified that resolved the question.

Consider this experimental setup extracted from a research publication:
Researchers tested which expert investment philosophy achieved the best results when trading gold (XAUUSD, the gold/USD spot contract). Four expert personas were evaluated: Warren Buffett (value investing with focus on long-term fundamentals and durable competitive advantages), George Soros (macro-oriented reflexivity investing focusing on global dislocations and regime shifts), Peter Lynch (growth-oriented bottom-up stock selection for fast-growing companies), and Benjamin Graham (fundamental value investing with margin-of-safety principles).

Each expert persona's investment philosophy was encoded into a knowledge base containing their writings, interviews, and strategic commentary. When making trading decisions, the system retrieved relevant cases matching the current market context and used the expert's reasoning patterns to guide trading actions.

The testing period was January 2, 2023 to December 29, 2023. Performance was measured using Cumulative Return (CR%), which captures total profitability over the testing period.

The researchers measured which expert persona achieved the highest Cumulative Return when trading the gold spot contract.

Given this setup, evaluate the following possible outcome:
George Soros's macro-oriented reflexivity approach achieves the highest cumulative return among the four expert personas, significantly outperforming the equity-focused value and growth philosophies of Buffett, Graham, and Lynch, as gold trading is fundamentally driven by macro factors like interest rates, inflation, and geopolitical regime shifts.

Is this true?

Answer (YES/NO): YES